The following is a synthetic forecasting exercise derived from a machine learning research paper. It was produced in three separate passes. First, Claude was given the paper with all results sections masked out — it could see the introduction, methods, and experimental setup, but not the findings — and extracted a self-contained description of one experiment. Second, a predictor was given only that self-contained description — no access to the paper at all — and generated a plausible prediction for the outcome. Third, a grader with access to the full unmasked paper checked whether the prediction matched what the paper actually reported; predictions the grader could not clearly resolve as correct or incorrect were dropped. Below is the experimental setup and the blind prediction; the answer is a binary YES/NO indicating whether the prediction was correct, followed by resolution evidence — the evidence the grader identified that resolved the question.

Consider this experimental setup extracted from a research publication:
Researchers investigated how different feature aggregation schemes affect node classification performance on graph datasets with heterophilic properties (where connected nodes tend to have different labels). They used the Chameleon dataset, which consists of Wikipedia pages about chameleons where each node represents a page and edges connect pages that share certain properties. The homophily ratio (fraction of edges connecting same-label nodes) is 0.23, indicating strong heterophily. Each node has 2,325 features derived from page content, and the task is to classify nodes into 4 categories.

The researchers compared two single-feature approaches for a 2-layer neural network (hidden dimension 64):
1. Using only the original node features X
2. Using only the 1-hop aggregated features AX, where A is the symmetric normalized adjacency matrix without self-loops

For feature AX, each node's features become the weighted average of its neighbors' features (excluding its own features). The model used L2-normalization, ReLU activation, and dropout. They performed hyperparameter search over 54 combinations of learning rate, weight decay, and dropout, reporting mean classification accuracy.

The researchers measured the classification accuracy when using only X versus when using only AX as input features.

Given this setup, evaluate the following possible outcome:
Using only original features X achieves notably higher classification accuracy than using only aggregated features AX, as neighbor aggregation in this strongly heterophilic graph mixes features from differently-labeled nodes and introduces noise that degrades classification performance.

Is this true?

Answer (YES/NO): NO